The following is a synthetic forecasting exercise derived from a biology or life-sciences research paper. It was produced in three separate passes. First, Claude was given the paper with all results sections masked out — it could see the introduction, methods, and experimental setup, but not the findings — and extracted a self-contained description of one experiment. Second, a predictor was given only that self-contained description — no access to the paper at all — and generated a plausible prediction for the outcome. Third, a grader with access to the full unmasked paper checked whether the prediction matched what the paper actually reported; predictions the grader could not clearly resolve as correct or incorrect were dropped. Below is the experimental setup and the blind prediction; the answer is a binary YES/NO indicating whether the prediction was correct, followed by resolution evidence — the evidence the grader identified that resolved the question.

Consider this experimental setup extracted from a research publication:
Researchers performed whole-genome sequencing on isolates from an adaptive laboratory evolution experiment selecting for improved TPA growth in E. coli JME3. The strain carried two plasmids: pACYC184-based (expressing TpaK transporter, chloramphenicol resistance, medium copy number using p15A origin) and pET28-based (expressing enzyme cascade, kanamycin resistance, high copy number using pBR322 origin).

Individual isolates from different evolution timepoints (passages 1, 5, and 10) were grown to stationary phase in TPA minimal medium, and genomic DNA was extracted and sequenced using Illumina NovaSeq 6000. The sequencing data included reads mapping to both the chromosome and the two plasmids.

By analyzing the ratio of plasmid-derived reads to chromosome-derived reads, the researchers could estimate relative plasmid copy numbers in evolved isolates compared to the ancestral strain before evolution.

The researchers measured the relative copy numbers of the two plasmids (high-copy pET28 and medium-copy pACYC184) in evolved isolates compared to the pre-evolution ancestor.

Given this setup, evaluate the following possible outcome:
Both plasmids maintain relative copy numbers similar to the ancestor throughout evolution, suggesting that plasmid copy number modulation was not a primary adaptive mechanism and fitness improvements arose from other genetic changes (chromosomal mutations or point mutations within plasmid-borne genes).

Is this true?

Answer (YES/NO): NO